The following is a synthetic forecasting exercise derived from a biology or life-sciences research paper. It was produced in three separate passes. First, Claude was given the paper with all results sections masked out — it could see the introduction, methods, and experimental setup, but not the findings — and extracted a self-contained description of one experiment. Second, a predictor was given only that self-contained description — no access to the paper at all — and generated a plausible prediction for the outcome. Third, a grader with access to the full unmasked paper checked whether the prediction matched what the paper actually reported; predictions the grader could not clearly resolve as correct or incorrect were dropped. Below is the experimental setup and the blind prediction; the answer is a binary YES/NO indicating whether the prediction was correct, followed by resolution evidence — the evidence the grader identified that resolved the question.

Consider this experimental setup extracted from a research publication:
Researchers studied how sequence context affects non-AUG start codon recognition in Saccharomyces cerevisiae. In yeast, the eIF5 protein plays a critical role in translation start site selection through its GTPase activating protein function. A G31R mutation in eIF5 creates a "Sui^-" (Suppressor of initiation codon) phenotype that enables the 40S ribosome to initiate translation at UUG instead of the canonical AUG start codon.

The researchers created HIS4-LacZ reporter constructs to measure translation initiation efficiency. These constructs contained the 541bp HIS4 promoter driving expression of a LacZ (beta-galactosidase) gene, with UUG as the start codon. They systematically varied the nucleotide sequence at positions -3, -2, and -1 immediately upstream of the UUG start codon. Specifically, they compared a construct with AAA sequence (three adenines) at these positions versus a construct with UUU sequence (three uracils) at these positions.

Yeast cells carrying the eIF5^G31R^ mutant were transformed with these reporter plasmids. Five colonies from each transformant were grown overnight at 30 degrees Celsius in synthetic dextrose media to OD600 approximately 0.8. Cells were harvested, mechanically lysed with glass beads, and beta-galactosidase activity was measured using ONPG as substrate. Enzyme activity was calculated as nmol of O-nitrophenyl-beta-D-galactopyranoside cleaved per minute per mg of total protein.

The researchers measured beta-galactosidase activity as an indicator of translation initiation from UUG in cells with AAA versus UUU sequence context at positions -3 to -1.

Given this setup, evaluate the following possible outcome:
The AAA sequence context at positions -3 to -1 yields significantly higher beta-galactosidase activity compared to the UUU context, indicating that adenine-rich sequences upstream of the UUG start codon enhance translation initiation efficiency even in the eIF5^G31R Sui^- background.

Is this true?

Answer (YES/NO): YES